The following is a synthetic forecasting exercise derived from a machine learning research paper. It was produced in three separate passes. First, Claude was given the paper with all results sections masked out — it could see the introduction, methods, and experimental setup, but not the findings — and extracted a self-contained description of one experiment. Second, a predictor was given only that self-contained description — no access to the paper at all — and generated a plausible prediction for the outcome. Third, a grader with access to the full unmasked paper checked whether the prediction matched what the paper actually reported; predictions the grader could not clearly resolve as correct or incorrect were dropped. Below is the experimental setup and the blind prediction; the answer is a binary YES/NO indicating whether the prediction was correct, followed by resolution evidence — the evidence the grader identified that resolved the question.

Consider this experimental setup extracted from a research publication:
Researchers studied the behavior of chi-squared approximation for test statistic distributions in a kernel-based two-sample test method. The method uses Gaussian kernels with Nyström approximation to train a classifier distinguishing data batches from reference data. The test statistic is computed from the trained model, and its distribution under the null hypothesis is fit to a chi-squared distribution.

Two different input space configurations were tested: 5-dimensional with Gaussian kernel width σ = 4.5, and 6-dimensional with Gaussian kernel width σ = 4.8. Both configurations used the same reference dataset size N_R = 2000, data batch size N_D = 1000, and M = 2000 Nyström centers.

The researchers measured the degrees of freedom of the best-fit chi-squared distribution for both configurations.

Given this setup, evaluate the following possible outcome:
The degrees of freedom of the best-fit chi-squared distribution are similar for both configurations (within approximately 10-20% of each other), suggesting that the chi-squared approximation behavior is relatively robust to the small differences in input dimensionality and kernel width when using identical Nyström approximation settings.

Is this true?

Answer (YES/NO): NO